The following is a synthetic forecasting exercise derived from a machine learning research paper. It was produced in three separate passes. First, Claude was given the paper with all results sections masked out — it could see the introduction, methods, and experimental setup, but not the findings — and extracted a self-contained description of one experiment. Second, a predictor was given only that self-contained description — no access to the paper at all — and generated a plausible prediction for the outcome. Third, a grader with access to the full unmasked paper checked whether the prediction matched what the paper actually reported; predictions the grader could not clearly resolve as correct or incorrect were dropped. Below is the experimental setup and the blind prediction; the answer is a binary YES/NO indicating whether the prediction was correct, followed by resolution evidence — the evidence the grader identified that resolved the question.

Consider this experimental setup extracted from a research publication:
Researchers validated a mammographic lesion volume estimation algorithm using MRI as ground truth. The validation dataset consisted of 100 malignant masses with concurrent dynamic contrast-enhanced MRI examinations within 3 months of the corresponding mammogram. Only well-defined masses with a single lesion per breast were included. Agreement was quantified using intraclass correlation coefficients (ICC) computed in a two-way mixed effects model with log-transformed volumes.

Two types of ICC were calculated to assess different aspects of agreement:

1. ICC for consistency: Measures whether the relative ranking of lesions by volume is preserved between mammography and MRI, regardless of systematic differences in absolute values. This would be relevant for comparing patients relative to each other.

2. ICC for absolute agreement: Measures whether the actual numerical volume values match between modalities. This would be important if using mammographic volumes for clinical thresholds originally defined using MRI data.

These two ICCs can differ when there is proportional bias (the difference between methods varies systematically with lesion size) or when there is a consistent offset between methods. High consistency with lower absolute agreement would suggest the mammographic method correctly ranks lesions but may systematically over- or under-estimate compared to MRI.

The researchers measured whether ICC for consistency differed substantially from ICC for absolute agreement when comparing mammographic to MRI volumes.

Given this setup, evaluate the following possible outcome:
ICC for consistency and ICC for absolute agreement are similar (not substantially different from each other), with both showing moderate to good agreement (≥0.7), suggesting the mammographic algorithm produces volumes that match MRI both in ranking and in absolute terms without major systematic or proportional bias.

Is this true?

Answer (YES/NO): NO